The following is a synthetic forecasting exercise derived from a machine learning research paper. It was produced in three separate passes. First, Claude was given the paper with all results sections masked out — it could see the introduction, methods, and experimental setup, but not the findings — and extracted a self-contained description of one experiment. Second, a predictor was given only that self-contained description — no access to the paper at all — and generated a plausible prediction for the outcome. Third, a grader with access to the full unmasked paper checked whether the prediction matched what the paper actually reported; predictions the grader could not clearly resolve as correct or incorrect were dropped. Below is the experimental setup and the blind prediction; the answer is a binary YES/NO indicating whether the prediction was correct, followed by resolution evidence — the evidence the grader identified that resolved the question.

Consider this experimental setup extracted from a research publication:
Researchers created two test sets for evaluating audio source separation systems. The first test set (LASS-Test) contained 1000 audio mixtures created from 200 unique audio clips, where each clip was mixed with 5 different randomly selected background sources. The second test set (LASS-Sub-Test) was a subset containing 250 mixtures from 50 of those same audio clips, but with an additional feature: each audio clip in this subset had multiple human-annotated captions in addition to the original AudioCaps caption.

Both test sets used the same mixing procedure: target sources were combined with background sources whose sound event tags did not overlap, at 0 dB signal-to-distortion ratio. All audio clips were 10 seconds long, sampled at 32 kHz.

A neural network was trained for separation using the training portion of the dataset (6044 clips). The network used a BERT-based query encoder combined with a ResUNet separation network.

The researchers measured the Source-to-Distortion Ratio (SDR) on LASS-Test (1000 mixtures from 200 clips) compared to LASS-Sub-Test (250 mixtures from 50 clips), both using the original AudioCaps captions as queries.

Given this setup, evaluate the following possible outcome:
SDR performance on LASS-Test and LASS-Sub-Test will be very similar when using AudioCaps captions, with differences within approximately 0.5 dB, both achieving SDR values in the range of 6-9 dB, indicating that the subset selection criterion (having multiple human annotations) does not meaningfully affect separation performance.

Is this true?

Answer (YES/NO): NO